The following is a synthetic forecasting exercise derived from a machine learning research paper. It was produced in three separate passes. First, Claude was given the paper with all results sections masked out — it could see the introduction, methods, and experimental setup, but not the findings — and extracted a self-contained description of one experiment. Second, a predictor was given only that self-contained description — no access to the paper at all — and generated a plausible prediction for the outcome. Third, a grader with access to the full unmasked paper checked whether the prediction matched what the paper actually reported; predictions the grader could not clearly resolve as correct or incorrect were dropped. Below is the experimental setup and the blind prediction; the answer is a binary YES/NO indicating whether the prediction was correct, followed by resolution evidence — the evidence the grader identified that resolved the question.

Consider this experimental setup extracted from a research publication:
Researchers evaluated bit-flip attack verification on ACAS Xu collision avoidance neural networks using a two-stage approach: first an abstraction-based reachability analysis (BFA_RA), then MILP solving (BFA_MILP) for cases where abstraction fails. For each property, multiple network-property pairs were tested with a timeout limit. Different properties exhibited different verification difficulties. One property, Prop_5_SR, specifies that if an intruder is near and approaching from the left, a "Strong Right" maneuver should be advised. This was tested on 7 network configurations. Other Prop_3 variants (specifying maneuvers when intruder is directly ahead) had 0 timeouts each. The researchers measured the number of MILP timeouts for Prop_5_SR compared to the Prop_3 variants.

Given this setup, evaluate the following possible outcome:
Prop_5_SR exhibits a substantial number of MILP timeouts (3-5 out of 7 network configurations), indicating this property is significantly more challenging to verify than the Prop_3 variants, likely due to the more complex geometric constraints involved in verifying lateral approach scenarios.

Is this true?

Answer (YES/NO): NO